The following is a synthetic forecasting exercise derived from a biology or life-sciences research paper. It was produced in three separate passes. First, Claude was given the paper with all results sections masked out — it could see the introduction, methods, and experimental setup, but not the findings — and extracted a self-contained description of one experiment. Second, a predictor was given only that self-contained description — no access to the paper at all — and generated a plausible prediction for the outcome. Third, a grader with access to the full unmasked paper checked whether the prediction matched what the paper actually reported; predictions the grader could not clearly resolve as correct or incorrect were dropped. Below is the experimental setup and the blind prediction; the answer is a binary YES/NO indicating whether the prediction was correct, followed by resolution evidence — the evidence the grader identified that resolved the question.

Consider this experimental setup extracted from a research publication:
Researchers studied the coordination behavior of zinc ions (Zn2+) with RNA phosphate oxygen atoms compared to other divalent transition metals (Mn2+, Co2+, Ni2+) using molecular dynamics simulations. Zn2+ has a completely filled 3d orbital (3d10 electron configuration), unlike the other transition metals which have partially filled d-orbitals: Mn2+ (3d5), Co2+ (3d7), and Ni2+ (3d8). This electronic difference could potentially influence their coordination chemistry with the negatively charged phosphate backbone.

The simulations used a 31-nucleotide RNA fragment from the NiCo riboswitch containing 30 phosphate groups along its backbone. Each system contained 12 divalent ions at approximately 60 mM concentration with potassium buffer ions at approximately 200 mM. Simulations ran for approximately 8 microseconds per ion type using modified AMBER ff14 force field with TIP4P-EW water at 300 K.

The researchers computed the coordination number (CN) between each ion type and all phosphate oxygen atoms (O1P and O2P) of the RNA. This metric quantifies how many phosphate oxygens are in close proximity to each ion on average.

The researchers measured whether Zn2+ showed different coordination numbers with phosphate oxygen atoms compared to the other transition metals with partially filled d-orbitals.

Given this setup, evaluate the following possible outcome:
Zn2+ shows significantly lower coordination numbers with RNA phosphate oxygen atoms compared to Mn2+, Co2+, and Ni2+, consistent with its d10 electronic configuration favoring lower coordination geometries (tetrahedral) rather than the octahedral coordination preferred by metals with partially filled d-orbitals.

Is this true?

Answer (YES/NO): NO